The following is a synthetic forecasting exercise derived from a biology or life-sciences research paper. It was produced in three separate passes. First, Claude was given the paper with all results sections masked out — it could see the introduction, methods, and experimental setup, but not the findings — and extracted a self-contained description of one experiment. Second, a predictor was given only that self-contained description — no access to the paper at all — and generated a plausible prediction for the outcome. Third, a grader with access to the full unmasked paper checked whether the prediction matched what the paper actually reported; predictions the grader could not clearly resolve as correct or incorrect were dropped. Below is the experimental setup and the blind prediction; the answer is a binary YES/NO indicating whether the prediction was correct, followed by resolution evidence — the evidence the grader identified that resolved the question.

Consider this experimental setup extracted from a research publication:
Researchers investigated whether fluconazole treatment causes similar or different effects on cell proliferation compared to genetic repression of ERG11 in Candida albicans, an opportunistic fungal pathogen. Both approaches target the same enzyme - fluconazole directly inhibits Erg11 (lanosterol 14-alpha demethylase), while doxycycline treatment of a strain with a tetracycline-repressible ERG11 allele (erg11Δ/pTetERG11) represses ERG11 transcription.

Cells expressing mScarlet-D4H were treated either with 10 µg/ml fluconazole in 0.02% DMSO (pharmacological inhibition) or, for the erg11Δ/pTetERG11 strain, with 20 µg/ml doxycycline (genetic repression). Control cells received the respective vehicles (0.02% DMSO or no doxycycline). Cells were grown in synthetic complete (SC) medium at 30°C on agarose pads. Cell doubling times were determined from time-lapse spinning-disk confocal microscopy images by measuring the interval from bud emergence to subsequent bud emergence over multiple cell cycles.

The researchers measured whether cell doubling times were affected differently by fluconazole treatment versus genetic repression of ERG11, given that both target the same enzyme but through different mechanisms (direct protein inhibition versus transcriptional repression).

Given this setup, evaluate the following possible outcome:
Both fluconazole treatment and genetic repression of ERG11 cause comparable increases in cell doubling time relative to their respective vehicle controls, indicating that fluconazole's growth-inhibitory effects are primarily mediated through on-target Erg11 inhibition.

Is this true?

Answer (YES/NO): NO